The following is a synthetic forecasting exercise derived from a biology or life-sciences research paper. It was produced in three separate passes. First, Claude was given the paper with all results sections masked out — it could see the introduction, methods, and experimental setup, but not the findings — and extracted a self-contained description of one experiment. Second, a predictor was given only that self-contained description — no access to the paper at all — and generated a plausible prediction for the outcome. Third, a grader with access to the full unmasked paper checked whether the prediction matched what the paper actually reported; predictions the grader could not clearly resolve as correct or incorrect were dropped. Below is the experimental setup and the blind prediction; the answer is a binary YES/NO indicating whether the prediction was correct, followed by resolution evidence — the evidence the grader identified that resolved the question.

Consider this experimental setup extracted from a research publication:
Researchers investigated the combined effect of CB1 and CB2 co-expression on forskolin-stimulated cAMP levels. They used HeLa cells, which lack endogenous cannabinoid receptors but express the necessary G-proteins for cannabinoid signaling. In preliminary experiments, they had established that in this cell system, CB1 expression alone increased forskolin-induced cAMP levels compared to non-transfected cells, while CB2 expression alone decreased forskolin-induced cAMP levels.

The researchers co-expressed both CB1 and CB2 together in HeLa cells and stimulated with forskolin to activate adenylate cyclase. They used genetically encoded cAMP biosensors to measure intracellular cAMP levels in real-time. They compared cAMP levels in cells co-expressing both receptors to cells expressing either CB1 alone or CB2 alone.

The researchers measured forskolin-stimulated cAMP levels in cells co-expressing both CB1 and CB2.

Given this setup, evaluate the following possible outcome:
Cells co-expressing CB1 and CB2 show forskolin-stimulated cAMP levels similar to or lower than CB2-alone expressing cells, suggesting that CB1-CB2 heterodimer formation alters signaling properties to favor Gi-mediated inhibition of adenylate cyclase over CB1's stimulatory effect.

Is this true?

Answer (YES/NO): NO